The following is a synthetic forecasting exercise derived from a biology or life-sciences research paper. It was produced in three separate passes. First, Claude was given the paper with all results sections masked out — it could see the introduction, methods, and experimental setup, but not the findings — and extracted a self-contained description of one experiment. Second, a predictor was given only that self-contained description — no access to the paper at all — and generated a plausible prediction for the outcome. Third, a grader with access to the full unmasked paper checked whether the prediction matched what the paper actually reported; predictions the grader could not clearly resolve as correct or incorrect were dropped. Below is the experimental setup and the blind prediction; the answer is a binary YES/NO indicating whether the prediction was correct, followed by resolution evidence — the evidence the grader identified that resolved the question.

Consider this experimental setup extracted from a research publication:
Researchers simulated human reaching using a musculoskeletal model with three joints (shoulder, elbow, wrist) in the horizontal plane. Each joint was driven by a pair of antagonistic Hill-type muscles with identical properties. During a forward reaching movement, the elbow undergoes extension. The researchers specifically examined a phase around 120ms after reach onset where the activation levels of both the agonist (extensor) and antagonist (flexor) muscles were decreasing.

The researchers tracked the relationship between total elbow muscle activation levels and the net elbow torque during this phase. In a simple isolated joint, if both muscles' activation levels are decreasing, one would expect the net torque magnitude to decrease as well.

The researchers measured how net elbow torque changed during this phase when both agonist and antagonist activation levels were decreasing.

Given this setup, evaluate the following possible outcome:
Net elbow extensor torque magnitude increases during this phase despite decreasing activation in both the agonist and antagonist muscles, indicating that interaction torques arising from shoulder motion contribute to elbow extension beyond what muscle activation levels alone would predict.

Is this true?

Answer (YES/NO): NO